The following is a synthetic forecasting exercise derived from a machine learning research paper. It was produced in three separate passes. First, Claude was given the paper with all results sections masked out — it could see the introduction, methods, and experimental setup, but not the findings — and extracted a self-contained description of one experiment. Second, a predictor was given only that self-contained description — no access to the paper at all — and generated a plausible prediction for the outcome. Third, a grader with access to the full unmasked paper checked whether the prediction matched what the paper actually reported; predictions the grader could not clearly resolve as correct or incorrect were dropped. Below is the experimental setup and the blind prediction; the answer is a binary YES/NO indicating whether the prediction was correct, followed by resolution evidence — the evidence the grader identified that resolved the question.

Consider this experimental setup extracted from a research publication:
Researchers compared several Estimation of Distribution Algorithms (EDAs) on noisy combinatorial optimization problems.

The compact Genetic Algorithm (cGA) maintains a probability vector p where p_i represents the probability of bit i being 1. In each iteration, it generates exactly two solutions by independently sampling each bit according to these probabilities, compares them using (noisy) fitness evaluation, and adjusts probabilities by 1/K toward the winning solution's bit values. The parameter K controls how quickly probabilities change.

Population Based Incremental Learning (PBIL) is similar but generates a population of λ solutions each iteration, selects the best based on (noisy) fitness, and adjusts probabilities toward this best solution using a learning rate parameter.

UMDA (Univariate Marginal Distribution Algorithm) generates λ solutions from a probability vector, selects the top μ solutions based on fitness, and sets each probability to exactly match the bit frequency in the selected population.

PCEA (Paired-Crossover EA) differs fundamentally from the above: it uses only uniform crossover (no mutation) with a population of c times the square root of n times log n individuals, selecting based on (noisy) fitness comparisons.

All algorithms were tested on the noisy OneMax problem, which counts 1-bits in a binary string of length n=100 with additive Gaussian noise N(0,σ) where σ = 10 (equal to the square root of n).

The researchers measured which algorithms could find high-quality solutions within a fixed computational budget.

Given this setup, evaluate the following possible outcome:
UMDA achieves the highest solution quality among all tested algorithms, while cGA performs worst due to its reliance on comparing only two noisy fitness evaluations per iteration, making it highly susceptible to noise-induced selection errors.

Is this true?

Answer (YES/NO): NO